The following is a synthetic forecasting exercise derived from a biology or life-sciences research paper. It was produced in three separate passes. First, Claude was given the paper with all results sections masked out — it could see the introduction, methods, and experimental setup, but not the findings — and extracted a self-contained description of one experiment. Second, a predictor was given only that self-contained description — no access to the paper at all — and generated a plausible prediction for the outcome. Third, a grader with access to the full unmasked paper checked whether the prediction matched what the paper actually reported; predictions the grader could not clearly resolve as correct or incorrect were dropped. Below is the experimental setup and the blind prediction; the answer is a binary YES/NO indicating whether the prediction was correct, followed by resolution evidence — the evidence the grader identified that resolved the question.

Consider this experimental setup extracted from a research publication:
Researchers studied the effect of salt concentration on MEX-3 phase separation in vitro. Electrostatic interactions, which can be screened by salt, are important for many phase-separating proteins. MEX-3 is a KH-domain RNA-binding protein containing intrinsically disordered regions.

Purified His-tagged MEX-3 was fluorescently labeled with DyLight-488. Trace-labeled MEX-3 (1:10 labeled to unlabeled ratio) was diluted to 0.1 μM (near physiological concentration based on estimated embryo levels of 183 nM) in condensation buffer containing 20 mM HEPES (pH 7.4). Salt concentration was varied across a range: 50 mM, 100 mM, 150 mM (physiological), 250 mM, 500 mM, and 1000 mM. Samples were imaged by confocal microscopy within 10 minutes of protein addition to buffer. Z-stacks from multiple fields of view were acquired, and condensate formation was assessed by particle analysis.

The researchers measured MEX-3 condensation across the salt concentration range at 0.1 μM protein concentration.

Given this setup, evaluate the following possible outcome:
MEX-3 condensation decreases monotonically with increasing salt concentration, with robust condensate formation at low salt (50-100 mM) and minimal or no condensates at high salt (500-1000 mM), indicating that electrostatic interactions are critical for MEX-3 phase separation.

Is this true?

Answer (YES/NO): YES